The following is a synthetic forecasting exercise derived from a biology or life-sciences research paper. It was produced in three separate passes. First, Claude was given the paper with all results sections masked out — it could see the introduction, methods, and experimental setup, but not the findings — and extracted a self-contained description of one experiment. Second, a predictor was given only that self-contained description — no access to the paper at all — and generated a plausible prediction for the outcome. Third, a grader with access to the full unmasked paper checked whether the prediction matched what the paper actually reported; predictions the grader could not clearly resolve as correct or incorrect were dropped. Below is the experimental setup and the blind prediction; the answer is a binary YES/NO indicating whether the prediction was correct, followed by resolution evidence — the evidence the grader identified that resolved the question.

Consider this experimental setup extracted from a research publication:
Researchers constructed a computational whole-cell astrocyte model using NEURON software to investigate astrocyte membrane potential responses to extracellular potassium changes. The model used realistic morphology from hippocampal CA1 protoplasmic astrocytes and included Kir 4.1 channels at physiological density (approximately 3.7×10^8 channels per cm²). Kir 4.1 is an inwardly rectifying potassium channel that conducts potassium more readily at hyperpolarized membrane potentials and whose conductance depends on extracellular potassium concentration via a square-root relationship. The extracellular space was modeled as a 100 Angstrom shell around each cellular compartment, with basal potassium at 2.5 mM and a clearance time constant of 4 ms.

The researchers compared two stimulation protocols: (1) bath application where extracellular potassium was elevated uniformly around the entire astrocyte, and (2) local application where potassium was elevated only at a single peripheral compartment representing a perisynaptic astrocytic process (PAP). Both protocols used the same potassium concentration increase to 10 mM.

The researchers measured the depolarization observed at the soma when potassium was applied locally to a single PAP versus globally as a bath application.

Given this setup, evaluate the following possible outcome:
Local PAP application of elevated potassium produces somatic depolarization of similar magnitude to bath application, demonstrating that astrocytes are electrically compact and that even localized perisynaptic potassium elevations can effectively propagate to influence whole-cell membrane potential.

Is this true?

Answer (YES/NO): NO